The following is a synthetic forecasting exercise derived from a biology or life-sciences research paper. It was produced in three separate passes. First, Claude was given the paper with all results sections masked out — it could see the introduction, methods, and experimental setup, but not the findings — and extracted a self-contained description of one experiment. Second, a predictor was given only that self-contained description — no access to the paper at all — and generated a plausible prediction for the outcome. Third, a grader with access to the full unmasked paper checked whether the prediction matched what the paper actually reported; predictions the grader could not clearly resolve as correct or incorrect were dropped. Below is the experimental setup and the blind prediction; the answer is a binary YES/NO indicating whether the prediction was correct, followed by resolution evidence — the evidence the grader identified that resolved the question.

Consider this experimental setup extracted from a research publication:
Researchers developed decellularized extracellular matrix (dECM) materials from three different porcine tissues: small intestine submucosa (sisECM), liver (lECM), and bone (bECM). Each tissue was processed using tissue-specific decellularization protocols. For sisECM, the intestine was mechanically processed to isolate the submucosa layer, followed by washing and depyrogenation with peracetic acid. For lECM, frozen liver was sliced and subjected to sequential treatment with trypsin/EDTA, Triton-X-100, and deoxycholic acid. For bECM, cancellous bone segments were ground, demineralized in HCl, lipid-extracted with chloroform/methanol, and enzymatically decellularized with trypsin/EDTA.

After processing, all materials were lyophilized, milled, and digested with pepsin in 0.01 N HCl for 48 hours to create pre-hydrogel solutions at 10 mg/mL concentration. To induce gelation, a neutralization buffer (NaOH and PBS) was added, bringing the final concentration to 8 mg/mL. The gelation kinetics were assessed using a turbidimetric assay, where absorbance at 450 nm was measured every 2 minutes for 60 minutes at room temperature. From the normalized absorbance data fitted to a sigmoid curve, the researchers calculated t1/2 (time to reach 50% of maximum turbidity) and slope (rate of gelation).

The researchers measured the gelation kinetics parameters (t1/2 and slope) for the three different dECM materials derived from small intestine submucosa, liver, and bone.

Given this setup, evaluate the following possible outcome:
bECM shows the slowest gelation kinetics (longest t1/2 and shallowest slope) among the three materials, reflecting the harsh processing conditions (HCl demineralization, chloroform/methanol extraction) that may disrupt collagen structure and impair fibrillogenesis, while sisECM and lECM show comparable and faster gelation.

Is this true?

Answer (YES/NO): NO